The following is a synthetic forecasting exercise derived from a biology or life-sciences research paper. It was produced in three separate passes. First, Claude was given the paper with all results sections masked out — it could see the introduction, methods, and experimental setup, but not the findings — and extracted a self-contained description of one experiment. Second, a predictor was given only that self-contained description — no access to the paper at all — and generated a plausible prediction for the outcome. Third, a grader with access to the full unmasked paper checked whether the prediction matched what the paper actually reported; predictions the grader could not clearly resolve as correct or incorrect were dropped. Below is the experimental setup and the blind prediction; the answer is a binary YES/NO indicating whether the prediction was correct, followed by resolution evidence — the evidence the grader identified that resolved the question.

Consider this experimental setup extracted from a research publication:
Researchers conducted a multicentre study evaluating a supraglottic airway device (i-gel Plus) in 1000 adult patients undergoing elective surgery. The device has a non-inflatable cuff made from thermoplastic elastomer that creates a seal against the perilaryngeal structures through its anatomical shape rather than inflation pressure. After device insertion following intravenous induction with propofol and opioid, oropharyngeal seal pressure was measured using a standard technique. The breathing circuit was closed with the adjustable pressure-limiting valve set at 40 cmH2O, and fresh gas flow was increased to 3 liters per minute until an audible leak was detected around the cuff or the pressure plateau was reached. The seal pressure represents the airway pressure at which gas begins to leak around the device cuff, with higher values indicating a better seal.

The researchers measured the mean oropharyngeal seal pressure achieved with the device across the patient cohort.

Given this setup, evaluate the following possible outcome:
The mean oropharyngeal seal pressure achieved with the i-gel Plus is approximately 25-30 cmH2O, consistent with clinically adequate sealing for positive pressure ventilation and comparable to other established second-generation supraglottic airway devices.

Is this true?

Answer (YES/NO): NO